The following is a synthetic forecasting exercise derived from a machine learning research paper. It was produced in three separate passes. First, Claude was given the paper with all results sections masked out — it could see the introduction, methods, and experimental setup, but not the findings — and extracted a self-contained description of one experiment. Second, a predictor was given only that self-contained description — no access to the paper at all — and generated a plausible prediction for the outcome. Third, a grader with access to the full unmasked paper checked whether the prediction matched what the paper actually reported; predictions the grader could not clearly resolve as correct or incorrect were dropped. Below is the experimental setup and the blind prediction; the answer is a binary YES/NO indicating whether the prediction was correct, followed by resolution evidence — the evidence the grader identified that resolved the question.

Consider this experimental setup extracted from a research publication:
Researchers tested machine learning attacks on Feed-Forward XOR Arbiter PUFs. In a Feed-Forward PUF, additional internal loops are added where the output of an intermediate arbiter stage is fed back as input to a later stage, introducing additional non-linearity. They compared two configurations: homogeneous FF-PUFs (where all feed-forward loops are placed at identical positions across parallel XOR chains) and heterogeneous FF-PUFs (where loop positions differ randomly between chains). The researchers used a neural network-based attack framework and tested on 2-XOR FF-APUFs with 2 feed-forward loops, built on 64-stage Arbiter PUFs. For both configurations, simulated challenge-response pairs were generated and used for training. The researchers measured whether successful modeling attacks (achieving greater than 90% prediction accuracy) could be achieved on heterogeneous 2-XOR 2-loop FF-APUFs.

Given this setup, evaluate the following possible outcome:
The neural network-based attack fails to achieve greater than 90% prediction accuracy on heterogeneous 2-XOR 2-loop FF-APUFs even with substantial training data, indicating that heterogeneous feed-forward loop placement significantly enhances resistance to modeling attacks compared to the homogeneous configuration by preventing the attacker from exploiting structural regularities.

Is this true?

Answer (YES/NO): NO